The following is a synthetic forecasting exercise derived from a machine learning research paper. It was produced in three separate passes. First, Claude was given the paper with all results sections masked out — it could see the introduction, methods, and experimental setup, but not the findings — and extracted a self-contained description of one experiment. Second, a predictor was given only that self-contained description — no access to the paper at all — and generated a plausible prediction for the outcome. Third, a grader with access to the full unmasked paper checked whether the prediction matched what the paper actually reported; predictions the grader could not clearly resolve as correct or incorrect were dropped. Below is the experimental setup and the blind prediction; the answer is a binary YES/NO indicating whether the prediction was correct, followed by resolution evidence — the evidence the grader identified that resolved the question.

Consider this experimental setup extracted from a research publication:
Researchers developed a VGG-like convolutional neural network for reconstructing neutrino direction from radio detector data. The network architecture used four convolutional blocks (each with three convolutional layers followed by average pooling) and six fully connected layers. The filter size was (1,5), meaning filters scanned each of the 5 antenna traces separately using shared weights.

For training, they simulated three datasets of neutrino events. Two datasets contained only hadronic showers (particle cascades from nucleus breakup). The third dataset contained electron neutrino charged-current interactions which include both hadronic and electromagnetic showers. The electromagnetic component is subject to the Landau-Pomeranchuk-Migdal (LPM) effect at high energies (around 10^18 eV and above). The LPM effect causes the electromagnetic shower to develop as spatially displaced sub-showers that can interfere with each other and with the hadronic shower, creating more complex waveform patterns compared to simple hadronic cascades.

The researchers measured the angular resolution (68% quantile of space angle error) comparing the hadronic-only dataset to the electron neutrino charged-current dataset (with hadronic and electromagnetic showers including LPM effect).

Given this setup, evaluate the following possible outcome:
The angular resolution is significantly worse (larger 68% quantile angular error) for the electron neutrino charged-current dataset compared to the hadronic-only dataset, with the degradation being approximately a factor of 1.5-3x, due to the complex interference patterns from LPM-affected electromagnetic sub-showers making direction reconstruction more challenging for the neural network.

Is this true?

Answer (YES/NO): NO